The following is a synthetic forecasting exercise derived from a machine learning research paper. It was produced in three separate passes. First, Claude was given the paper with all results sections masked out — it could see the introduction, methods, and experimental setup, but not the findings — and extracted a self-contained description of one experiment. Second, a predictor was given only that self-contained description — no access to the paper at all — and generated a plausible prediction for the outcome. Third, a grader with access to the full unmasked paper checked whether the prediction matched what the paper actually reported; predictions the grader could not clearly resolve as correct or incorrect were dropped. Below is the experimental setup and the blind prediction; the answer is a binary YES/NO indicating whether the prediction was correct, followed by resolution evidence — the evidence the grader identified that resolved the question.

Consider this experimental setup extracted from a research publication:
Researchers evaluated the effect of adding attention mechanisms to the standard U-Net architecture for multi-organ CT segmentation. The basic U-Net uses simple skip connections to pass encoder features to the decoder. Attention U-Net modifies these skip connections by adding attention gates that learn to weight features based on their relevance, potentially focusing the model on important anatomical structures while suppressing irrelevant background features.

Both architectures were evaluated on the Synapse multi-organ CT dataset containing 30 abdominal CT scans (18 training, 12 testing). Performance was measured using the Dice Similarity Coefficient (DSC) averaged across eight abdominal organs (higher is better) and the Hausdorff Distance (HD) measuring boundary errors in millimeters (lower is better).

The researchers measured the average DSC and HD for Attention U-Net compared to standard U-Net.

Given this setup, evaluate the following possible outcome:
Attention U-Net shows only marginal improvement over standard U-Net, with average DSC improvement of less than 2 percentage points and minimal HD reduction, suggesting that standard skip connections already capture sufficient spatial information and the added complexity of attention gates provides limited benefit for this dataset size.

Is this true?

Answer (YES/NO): YES